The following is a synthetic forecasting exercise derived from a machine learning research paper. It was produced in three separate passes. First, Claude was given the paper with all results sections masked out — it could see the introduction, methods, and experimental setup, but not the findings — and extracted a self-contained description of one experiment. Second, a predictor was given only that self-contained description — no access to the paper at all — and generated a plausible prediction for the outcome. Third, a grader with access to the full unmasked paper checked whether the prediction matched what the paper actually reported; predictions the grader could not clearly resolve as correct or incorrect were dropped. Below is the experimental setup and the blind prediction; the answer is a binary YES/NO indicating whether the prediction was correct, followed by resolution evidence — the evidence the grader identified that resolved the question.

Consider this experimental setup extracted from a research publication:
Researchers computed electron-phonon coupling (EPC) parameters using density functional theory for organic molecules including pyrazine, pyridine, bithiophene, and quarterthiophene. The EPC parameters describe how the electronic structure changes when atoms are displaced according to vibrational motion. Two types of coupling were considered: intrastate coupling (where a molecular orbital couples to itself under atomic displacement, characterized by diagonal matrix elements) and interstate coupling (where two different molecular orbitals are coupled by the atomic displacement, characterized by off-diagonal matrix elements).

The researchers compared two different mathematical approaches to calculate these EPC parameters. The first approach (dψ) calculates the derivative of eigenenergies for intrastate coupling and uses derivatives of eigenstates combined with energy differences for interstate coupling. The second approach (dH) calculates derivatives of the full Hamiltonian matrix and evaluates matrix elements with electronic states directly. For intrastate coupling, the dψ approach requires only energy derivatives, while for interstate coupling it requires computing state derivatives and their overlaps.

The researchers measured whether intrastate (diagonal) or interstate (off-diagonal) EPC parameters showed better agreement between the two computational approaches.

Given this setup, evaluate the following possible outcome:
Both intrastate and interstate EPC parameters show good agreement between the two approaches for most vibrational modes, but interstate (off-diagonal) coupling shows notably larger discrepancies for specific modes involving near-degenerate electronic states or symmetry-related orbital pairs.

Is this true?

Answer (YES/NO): NO